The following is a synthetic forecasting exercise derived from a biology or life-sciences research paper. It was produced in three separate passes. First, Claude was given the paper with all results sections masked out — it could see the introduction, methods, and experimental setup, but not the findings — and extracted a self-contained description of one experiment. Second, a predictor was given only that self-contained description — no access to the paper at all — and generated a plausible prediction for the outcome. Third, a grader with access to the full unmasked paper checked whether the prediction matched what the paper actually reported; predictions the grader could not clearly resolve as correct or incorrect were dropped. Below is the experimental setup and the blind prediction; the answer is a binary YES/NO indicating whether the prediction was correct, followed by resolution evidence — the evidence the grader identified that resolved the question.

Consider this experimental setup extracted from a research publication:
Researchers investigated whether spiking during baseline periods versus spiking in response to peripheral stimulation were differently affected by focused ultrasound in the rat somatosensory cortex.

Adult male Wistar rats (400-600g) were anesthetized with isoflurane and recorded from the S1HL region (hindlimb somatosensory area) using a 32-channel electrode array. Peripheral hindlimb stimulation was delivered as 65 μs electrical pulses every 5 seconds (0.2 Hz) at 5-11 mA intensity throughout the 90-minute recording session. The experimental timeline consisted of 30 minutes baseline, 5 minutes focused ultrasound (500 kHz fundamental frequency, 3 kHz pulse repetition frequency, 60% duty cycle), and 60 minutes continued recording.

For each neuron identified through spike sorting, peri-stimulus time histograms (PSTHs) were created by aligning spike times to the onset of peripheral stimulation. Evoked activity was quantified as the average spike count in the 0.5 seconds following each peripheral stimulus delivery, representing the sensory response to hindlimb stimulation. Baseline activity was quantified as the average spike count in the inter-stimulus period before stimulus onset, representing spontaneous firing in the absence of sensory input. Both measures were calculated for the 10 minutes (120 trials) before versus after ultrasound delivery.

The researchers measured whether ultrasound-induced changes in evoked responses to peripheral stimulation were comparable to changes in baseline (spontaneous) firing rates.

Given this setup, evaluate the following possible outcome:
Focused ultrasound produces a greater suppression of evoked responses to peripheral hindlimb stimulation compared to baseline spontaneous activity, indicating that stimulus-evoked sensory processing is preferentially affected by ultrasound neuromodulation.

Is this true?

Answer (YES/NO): NO